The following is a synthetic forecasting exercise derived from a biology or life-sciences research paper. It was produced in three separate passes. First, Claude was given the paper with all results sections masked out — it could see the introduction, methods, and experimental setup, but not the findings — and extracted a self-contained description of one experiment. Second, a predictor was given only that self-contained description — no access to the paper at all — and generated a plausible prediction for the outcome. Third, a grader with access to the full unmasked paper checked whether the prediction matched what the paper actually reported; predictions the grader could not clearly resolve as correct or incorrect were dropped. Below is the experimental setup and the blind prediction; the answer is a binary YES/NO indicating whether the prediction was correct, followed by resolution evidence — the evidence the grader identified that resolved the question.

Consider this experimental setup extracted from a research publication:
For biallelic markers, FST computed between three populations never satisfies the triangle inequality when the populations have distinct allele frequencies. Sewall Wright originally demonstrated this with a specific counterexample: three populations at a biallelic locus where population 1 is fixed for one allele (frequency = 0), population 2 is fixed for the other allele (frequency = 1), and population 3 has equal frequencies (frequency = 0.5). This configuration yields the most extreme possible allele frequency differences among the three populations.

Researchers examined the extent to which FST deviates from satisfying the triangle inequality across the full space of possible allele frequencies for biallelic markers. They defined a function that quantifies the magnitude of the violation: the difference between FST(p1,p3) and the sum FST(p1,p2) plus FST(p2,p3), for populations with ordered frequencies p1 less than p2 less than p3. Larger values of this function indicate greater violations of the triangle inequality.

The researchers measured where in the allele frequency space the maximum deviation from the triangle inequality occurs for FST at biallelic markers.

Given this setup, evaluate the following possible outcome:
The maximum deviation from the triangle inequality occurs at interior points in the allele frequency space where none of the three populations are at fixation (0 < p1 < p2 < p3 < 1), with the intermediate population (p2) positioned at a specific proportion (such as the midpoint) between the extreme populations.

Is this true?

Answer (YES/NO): NO